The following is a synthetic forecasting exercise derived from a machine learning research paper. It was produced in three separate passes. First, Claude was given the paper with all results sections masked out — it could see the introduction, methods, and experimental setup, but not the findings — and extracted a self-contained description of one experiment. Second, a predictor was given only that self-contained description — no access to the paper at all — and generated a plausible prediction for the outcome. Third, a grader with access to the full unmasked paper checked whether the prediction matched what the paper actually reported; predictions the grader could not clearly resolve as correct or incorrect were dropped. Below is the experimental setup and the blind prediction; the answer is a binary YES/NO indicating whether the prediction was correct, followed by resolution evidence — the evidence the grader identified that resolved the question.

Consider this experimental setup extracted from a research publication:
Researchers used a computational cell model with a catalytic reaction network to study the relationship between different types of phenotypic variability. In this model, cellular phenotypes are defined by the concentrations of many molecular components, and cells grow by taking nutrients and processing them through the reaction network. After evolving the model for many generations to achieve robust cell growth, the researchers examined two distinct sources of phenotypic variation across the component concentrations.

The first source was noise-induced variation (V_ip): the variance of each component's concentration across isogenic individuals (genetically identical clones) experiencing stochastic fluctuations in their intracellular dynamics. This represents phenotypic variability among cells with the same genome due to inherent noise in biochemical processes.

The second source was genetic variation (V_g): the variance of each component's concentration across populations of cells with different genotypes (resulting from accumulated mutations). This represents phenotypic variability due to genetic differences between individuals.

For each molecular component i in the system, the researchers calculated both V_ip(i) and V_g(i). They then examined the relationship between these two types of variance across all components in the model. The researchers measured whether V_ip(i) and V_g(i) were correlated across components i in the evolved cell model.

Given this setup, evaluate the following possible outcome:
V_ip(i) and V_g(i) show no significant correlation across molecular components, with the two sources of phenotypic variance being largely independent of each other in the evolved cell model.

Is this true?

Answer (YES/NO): NO